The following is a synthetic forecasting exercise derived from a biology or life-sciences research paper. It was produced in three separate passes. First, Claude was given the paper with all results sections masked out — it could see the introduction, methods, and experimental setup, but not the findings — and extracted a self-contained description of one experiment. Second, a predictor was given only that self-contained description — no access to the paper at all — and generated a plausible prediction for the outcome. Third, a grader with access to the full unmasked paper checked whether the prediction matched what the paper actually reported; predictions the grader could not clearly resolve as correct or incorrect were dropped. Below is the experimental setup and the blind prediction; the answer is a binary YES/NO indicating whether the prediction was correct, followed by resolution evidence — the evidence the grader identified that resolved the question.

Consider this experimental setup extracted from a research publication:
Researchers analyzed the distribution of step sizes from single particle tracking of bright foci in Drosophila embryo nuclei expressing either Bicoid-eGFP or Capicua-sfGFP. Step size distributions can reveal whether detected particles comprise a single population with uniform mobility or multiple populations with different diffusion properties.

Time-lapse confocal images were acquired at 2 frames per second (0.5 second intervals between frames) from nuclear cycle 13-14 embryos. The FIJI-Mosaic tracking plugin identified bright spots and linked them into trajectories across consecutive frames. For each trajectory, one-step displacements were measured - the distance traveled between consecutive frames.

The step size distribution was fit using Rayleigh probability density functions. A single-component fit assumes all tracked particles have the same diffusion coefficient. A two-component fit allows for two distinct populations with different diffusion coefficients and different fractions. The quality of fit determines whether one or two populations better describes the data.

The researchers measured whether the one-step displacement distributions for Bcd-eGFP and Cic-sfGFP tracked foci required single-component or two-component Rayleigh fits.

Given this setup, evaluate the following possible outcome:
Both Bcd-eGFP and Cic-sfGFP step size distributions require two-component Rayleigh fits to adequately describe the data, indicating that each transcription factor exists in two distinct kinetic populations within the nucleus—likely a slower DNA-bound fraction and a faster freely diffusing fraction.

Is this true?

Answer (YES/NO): NO